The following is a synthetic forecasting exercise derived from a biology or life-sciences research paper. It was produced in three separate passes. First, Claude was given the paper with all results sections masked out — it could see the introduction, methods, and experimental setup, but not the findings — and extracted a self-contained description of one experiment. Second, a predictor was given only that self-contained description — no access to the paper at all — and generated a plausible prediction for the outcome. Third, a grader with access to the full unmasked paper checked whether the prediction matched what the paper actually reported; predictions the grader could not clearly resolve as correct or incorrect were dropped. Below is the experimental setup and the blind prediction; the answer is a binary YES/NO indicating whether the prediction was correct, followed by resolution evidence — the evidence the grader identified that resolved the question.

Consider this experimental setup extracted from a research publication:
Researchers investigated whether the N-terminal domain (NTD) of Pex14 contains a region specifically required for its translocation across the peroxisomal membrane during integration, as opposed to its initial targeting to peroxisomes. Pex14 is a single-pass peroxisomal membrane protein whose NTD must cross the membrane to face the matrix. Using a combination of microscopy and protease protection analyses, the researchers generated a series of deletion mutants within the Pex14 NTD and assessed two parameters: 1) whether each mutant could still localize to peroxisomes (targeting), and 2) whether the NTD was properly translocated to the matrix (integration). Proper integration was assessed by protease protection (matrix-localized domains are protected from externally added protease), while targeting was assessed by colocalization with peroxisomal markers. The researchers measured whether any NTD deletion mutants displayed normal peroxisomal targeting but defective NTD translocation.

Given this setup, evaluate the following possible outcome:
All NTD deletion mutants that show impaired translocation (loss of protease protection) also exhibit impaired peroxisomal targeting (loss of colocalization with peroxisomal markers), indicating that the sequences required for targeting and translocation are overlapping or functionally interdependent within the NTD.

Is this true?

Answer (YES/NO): NO